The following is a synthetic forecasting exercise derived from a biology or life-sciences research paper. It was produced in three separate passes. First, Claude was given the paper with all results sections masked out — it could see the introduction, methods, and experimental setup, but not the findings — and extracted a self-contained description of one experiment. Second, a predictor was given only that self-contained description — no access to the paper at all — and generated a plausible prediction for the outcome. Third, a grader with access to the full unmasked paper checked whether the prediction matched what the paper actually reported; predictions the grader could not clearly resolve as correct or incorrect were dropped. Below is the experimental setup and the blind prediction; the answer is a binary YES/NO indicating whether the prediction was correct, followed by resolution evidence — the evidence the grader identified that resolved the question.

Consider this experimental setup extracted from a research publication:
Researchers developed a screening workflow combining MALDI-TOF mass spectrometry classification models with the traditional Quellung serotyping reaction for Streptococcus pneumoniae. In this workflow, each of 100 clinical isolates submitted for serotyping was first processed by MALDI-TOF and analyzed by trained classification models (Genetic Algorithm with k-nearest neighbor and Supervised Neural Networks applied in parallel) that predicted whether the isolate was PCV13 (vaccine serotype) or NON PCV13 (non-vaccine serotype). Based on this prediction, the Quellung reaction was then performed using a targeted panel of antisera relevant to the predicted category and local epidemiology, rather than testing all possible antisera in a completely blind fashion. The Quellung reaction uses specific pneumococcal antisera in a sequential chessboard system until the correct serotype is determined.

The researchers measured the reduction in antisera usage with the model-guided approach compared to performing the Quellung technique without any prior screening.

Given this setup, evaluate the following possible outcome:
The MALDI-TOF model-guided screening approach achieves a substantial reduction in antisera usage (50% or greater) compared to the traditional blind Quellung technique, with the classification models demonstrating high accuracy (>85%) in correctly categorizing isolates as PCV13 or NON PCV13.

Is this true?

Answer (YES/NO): NO